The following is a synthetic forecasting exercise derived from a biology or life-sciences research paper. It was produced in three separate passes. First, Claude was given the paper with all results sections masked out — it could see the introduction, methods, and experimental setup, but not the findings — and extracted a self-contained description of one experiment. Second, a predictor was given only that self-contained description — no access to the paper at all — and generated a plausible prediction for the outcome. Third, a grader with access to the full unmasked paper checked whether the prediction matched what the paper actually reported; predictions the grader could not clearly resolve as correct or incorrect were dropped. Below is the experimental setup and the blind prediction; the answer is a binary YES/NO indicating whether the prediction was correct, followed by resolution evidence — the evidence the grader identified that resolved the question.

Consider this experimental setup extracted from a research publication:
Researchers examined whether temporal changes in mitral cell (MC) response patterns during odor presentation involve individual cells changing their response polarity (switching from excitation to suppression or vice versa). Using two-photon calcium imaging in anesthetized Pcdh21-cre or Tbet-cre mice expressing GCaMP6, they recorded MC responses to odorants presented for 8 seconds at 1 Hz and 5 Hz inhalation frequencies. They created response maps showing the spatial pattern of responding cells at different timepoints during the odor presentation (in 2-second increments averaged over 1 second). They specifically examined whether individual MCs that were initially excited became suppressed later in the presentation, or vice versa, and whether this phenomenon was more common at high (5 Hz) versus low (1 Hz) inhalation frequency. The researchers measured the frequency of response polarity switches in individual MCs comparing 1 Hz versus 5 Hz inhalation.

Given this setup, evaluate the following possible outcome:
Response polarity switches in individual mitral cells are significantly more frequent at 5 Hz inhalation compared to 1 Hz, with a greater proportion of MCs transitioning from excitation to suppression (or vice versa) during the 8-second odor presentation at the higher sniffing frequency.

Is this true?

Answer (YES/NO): NO